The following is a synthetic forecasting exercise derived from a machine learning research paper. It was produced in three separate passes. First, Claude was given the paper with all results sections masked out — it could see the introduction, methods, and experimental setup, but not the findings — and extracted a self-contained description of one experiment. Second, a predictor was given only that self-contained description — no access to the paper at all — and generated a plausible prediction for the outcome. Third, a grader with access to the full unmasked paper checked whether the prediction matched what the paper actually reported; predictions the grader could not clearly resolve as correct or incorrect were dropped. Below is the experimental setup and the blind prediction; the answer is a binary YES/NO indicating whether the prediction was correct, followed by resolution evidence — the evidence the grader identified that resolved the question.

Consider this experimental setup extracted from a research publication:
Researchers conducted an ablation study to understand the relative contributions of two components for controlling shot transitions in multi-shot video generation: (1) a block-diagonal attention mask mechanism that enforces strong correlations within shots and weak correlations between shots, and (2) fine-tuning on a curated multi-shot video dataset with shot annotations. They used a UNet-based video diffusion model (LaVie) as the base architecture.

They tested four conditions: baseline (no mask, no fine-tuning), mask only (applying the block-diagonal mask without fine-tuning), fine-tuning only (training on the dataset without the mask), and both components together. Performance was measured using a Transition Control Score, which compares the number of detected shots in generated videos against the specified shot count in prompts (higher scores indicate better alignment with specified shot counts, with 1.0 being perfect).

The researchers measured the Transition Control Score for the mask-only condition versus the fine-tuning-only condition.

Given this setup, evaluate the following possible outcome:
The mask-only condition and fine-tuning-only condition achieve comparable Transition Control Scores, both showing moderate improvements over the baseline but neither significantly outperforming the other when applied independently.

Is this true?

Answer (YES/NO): NO